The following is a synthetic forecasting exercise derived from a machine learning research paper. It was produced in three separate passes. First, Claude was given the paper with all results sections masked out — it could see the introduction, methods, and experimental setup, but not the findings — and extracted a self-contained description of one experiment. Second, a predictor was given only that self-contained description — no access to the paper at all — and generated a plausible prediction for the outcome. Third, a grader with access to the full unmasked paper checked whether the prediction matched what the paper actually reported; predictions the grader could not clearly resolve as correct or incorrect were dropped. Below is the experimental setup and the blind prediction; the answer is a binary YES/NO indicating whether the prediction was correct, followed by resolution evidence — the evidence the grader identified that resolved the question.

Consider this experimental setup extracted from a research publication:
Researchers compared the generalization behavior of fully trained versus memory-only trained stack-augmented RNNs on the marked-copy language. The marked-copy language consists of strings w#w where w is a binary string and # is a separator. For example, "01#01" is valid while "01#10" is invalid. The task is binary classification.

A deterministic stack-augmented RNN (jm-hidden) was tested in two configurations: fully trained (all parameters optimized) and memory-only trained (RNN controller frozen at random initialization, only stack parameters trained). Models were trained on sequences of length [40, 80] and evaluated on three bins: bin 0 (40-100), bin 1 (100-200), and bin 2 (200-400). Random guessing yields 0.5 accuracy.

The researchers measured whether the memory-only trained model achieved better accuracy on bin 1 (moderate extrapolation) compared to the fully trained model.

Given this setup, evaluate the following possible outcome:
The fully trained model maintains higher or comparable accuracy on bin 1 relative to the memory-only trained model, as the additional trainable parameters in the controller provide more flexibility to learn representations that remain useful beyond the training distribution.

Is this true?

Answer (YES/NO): NO